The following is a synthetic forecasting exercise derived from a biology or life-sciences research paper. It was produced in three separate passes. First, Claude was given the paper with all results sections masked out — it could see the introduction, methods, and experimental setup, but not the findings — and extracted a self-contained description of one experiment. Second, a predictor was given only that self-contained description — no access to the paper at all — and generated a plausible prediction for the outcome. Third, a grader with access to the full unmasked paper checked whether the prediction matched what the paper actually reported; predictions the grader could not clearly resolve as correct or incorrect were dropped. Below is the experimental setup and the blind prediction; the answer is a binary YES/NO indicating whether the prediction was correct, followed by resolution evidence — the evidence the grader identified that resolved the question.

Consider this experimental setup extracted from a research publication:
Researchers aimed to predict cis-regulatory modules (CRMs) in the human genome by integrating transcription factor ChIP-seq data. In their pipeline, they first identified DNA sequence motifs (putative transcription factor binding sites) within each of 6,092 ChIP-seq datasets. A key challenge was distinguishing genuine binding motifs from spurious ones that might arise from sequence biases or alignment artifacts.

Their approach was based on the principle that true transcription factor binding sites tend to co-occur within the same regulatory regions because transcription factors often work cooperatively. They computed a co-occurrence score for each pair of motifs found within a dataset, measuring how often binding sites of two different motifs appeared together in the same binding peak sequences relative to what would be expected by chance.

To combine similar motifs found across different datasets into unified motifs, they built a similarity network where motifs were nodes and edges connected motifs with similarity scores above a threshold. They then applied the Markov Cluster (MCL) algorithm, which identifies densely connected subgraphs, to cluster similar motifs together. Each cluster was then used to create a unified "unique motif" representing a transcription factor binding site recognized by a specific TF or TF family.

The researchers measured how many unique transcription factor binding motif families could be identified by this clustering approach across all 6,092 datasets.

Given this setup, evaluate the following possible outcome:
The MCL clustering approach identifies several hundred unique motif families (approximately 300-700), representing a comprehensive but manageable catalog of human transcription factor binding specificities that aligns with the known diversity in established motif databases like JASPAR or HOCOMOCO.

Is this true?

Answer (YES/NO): NO